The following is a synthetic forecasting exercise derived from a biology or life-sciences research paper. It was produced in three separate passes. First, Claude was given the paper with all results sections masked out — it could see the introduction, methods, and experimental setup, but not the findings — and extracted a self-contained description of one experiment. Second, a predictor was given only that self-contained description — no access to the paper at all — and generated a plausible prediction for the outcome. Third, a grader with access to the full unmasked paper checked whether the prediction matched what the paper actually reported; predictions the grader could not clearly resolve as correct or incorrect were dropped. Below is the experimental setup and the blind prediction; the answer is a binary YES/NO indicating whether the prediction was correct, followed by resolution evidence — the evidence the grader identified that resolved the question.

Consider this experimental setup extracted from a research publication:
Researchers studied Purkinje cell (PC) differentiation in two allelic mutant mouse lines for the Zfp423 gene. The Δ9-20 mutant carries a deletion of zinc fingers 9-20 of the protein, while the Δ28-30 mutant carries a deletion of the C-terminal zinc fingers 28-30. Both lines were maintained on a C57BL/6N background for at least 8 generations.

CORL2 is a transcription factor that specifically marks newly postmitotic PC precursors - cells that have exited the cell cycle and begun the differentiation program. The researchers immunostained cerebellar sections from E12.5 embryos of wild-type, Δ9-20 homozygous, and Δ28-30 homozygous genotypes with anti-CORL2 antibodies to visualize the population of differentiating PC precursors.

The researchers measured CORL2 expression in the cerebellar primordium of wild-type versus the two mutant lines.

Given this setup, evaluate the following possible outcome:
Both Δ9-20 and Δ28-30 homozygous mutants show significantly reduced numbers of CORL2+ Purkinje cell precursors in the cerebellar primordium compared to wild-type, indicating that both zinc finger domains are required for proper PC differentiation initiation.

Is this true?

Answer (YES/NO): NO